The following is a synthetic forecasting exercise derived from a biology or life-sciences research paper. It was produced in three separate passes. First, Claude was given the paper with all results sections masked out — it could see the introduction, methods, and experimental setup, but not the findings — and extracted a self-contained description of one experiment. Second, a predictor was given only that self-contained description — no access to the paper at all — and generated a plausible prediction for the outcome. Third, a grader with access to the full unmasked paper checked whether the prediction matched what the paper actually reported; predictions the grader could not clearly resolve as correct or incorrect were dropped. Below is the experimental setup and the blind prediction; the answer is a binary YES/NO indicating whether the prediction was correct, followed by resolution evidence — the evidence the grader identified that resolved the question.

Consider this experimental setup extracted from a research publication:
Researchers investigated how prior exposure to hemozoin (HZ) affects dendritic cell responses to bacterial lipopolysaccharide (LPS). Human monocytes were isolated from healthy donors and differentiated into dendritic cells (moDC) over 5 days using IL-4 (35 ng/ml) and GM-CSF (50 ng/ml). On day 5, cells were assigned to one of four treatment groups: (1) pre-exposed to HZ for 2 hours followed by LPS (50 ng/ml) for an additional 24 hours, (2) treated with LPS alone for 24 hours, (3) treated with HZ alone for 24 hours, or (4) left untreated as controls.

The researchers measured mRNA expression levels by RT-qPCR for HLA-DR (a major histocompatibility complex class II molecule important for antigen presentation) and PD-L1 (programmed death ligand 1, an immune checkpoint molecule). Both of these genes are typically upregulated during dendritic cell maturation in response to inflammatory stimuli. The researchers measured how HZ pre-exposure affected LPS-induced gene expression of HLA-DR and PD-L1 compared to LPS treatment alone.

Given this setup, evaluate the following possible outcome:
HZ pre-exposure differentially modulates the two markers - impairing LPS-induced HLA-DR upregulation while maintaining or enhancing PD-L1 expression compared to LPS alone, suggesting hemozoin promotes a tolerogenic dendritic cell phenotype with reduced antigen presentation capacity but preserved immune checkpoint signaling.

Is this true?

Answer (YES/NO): NO